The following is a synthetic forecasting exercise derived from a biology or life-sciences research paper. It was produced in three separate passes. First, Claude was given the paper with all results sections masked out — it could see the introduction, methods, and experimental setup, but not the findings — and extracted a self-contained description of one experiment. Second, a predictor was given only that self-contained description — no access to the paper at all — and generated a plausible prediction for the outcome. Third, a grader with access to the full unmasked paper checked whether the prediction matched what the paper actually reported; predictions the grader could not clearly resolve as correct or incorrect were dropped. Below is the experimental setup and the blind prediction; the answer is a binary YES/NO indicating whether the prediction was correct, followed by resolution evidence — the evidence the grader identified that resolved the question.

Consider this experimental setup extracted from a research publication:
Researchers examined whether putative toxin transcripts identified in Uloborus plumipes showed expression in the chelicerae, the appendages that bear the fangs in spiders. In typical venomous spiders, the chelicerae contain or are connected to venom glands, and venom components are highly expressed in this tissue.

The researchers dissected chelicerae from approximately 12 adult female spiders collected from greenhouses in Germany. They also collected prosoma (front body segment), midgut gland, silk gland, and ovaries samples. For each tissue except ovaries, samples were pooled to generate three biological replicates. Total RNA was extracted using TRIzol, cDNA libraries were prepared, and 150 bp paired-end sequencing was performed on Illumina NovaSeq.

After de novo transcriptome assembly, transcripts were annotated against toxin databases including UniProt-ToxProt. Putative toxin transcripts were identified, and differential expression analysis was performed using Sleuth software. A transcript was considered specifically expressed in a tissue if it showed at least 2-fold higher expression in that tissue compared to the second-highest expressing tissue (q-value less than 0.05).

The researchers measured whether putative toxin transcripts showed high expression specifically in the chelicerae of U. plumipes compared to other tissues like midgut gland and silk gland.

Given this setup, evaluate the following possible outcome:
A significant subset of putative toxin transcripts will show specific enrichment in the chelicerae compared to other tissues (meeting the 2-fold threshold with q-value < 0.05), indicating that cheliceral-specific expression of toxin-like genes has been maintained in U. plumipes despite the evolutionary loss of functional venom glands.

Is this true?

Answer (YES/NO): NO